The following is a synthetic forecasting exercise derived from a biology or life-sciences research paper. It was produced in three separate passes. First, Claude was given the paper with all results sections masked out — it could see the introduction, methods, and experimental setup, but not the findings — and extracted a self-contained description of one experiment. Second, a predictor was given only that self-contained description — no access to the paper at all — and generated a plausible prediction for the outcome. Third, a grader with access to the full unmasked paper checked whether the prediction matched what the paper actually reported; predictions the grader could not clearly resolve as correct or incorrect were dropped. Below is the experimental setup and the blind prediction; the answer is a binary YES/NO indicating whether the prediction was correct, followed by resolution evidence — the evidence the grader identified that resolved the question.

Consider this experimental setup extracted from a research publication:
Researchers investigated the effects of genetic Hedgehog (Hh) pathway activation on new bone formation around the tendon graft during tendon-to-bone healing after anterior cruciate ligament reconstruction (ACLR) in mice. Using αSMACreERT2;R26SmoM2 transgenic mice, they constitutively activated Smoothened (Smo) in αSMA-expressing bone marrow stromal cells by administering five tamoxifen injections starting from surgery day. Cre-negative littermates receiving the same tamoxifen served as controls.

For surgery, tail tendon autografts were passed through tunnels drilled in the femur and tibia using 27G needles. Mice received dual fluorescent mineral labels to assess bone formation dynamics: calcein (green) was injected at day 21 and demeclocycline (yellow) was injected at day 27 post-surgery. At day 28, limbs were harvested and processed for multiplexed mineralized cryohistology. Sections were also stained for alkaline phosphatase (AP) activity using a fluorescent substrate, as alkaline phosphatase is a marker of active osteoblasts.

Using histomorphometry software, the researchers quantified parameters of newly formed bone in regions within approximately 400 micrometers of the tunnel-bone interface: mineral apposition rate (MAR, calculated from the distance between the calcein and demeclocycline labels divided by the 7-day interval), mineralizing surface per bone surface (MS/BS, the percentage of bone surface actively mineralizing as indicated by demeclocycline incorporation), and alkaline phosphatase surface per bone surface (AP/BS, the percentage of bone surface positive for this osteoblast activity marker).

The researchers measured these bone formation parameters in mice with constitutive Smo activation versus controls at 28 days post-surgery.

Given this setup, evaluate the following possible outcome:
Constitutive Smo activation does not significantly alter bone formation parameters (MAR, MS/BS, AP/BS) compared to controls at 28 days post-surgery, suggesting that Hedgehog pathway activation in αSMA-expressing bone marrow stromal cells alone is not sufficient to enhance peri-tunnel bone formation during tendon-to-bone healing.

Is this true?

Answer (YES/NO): NO